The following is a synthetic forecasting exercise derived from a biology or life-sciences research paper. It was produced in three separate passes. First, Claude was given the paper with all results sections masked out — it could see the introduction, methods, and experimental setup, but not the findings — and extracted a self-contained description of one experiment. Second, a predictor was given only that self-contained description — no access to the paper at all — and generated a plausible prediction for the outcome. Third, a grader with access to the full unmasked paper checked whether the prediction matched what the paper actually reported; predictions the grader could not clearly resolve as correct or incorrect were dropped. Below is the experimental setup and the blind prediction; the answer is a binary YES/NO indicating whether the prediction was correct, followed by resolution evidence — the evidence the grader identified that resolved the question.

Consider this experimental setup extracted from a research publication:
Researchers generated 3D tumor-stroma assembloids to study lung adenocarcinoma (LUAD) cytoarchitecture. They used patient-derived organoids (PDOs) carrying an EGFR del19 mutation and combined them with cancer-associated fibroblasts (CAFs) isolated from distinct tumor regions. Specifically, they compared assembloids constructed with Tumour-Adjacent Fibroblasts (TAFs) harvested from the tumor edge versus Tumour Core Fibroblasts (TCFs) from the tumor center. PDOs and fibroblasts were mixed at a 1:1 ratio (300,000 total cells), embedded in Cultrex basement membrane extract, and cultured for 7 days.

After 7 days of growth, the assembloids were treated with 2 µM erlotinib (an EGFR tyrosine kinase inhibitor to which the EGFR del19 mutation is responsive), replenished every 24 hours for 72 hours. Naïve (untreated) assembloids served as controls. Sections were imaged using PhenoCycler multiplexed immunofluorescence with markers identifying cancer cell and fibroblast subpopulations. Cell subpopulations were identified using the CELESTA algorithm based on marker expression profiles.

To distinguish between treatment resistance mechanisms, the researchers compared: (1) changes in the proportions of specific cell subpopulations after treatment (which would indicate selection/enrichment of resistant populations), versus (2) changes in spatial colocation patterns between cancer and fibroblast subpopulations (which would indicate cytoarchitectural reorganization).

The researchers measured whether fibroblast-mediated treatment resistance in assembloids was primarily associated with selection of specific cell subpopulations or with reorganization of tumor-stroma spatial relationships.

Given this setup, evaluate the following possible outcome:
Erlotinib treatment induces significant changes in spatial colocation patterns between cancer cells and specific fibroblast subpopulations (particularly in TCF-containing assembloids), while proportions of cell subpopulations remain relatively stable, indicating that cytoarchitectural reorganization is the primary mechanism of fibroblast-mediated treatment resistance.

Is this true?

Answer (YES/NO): NO